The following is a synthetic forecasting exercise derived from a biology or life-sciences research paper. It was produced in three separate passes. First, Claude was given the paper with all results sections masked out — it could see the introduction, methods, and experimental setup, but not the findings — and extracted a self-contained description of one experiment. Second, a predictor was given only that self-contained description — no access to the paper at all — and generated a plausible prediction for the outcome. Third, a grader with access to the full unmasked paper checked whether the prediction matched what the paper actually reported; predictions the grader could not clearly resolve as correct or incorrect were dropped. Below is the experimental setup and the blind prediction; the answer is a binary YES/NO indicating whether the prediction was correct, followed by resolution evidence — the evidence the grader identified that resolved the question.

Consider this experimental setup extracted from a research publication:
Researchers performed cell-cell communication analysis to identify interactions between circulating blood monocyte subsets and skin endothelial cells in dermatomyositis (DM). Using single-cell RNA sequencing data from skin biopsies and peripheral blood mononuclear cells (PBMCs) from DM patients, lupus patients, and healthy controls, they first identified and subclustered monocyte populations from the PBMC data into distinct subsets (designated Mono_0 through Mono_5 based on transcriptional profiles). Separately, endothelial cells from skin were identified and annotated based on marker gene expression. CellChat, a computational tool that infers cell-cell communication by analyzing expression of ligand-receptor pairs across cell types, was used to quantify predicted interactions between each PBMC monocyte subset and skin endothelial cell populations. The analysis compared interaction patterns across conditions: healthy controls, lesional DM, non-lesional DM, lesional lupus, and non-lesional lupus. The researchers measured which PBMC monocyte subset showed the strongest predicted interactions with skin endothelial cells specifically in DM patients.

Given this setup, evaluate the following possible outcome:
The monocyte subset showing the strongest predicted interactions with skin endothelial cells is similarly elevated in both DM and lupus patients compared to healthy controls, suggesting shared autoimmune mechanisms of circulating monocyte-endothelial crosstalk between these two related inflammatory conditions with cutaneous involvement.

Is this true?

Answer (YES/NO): NO